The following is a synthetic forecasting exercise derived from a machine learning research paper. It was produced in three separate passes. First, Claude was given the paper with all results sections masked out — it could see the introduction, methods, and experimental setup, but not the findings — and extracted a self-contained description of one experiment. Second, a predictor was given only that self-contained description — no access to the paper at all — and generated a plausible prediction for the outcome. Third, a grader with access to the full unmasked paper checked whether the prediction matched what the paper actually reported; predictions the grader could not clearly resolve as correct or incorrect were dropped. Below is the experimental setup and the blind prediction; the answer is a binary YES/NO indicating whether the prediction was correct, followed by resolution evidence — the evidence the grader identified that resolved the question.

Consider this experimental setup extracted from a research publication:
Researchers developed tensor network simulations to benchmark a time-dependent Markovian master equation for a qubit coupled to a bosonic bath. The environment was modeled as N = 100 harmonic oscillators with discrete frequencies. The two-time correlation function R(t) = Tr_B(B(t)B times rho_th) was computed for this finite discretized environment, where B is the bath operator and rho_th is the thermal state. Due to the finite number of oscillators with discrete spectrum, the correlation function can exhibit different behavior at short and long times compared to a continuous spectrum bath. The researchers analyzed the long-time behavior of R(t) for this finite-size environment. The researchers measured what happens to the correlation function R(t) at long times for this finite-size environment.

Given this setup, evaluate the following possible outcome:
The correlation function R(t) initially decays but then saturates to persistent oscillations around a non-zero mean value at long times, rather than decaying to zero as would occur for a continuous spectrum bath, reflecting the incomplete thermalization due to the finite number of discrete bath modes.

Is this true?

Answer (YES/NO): NO